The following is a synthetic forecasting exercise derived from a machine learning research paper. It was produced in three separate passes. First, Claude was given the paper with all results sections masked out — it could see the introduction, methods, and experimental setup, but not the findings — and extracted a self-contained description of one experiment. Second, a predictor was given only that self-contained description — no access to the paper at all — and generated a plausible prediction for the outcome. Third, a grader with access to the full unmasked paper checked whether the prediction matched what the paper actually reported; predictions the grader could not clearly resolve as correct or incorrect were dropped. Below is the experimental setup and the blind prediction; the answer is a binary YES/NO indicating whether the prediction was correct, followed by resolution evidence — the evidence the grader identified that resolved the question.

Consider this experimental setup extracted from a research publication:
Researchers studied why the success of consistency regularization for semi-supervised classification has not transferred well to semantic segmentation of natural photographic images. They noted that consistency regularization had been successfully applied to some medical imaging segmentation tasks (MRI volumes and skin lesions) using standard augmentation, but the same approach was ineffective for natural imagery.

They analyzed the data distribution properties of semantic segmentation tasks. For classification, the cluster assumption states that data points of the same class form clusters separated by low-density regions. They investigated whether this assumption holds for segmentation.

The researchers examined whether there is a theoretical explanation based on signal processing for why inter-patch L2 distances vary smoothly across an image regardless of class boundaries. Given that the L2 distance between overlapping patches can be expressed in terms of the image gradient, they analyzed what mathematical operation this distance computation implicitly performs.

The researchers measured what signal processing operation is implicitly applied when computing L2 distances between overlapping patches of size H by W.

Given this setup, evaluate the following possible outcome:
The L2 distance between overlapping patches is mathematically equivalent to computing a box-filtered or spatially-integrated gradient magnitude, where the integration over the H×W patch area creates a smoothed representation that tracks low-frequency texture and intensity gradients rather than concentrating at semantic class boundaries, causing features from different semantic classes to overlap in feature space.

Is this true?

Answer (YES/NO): NO